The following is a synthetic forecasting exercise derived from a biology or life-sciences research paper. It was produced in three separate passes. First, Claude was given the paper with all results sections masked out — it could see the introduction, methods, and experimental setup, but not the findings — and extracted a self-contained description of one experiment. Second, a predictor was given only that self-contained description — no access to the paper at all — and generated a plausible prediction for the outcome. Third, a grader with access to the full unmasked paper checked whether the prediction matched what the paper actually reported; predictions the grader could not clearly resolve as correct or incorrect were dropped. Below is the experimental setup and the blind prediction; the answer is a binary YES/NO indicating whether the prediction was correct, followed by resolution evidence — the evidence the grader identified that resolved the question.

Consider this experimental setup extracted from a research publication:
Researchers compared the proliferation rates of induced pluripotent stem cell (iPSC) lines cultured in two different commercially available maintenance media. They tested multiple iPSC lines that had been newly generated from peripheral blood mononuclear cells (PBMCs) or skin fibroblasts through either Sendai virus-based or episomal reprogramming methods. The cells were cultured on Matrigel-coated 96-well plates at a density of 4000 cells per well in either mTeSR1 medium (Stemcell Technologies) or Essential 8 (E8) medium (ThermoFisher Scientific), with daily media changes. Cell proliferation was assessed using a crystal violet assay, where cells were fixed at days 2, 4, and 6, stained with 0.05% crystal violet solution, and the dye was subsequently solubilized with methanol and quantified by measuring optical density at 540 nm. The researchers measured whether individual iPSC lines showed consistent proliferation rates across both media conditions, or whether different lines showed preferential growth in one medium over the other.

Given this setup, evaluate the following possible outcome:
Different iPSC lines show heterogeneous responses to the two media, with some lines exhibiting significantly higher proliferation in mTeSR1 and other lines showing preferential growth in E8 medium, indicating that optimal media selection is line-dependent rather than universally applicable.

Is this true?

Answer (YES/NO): NO